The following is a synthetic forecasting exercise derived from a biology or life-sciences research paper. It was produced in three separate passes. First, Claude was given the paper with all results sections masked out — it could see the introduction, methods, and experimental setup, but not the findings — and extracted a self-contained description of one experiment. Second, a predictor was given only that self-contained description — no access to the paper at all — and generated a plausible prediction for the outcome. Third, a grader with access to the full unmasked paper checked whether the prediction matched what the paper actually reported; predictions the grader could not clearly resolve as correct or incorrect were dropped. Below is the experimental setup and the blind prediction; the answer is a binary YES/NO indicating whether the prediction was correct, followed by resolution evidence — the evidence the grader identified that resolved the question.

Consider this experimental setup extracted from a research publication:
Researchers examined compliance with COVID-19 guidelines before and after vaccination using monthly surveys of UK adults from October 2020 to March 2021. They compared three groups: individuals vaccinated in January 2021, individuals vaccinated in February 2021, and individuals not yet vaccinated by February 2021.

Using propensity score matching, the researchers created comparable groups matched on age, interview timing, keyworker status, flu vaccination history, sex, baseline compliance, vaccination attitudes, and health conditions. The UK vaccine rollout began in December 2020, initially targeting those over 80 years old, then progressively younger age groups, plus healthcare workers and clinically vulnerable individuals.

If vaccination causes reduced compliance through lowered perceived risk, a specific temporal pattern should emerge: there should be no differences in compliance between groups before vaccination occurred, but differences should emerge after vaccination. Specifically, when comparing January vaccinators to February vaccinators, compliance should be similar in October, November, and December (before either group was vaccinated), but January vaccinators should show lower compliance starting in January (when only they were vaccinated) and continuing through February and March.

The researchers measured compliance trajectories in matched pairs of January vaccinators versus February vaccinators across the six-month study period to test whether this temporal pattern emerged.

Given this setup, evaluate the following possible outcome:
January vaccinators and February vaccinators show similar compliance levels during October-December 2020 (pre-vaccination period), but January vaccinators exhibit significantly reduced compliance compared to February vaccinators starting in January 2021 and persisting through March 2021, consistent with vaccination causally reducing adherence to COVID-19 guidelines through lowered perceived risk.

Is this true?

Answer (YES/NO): NO